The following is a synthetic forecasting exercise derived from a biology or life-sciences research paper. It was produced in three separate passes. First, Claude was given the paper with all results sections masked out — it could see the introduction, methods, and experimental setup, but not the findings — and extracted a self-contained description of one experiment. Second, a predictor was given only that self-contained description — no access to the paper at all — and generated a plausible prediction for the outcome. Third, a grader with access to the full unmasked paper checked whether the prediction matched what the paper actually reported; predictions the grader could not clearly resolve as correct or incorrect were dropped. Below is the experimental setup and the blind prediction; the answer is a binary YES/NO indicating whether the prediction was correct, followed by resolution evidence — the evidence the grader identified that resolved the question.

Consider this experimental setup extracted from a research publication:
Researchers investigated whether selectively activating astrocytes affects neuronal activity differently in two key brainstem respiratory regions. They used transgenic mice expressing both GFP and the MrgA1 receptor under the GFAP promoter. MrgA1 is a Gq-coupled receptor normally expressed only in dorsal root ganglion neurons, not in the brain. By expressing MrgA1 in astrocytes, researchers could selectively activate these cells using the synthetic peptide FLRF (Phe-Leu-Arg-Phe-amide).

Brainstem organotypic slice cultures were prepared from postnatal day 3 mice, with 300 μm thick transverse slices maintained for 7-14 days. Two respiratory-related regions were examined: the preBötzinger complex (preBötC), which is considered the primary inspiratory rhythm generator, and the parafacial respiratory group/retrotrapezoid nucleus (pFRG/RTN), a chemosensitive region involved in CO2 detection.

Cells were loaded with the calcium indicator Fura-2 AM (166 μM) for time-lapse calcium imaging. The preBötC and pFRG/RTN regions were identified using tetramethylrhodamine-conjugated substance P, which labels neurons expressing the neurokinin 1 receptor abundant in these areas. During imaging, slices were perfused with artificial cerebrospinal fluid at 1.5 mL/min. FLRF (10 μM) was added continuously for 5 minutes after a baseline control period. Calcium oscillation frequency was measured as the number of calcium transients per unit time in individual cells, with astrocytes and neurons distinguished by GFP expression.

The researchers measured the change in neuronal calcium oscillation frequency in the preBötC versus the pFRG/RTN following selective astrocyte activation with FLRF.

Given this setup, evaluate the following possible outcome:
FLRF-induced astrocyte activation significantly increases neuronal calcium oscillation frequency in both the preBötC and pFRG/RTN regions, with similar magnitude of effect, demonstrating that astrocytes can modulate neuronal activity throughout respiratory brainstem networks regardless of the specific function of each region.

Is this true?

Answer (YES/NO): NO